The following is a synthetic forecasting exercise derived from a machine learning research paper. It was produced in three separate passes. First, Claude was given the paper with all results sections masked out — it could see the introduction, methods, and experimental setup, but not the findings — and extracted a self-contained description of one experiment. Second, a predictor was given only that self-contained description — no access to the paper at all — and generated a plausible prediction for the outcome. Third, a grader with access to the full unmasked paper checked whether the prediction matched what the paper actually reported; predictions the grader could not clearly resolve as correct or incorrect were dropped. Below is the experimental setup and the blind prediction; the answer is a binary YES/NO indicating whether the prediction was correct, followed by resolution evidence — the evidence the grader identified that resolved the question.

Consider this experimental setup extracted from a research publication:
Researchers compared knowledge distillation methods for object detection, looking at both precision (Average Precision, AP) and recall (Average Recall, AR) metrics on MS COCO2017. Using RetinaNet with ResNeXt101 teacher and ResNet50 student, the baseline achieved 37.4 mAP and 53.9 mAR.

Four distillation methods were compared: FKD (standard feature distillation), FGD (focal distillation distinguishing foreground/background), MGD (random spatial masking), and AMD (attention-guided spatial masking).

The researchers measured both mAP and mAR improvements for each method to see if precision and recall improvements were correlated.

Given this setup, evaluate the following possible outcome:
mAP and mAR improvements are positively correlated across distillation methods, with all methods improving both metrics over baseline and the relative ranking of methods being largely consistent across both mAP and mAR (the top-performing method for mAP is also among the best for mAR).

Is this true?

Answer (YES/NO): YES